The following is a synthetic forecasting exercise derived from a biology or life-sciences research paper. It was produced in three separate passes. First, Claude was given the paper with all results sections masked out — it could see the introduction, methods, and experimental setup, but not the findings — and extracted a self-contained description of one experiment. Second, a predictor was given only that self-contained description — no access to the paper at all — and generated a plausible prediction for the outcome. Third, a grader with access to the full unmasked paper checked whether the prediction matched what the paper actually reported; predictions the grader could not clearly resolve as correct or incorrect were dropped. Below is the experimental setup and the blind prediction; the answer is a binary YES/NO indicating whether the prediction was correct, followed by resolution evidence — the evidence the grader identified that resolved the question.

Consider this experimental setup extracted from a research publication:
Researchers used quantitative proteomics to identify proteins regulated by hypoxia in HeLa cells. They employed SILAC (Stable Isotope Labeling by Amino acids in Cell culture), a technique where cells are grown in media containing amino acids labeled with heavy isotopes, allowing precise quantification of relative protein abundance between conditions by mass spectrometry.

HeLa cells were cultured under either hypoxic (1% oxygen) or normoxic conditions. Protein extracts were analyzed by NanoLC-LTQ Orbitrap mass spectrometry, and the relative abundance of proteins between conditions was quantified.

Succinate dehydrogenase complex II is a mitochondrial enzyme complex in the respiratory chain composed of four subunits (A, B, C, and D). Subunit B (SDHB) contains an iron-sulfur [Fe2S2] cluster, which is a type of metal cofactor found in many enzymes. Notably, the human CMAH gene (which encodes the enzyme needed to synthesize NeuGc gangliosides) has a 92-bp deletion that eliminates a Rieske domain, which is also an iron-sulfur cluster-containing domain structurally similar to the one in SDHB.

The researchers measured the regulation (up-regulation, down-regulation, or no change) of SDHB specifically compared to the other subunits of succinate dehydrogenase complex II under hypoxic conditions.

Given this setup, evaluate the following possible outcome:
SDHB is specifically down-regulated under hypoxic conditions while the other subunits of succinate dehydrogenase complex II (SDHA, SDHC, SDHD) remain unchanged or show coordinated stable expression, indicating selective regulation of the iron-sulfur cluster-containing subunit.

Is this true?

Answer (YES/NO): NO